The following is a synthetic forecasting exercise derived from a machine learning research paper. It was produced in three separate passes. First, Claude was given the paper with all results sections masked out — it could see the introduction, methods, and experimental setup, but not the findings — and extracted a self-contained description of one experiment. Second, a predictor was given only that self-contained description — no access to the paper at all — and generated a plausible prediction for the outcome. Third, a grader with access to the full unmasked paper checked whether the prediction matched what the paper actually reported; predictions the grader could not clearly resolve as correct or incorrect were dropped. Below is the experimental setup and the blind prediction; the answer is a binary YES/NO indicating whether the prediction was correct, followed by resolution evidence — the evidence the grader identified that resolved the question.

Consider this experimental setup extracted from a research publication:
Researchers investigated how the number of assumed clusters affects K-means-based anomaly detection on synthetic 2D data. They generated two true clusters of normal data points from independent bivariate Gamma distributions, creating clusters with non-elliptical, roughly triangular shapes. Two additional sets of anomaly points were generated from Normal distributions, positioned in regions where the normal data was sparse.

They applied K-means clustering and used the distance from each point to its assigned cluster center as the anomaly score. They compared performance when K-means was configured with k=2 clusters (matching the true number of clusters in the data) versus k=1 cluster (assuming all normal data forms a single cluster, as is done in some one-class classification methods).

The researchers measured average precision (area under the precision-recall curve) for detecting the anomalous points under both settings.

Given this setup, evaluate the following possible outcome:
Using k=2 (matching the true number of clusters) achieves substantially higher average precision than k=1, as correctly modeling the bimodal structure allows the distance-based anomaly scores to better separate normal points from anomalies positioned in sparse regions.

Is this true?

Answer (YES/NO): YES